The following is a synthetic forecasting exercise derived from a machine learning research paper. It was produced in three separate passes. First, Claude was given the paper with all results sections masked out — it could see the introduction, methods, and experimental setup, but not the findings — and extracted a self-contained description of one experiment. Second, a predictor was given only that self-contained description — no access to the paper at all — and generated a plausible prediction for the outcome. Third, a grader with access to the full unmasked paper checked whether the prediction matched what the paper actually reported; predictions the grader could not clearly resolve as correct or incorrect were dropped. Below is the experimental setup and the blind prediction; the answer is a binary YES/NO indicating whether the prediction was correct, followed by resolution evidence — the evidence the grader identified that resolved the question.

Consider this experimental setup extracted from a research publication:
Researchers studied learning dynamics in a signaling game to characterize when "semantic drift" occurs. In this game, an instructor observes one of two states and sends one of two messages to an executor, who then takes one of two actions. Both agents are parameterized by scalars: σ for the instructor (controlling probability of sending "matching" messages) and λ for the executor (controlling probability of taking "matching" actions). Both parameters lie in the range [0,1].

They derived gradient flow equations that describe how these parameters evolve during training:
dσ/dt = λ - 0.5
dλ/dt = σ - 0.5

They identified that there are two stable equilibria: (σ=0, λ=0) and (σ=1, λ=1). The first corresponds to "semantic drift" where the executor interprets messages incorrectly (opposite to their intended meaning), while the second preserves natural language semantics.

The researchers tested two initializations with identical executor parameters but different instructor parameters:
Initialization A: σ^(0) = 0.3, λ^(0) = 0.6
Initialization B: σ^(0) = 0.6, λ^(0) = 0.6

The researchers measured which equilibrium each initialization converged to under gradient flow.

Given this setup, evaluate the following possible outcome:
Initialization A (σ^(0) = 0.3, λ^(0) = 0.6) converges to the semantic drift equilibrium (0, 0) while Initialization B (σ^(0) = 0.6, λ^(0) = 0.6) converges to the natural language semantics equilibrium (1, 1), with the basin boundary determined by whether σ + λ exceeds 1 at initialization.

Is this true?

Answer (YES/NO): YES